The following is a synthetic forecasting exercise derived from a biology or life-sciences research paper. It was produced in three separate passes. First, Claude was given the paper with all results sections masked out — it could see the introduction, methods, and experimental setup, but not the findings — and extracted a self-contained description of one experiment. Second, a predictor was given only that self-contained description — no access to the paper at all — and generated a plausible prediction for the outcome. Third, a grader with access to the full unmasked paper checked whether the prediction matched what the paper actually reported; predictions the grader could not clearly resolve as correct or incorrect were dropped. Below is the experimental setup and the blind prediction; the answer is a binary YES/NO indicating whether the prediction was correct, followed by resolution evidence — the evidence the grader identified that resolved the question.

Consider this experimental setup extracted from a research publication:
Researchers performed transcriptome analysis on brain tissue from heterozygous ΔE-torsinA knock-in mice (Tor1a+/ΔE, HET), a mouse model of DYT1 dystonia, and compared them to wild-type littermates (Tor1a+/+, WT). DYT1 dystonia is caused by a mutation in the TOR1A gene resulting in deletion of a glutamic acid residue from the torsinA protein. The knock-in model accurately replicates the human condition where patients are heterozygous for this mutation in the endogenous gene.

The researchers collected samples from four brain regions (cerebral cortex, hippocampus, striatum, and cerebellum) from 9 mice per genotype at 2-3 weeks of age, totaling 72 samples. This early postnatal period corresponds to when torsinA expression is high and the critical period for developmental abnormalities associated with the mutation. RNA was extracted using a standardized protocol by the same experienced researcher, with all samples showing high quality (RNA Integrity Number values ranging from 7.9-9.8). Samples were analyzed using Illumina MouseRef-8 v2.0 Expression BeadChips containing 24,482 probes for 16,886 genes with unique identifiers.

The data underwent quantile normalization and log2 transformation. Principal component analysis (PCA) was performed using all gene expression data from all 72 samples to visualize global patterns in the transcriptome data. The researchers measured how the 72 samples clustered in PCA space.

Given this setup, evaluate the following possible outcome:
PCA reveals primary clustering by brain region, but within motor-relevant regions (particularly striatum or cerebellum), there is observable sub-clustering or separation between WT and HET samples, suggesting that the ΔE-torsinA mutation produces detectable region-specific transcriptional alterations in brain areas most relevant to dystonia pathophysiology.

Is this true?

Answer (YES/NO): NO